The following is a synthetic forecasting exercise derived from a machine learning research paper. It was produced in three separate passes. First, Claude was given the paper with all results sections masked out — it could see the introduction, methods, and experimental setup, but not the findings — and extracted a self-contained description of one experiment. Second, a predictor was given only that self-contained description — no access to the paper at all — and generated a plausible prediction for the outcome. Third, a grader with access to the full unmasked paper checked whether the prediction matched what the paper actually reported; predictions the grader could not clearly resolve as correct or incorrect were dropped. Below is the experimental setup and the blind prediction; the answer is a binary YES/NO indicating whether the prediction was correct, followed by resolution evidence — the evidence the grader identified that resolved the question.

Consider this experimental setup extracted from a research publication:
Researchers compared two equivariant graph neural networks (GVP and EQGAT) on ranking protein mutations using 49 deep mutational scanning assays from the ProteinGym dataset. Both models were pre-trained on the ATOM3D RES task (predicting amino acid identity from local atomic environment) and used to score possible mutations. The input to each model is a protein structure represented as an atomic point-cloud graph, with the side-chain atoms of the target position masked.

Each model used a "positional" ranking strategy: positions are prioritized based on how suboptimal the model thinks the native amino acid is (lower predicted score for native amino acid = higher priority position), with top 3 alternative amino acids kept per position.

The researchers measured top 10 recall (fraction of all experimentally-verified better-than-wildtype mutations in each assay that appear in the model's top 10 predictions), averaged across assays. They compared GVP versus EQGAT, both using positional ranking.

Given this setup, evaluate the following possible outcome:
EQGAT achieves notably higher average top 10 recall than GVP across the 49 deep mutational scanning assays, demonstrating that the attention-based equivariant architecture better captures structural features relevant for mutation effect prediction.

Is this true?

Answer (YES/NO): NO